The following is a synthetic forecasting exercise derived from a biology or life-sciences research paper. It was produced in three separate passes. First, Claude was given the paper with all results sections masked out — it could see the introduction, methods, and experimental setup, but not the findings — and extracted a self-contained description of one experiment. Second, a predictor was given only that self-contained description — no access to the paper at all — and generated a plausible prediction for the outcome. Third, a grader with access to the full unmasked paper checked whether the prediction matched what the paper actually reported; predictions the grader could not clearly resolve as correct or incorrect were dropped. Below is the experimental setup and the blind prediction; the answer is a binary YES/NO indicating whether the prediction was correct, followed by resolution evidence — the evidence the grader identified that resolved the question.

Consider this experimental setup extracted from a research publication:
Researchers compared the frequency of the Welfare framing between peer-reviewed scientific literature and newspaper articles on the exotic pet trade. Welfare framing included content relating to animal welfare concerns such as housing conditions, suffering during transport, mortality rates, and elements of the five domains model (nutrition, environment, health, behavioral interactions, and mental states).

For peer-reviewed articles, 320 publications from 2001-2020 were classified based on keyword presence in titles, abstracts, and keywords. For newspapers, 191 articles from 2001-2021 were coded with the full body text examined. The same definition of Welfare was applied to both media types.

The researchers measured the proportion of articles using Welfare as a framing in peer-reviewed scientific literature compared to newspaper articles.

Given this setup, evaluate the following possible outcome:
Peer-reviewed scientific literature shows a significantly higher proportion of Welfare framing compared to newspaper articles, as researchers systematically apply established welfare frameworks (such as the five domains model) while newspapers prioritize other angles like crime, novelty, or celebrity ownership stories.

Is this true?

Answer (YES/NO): NO